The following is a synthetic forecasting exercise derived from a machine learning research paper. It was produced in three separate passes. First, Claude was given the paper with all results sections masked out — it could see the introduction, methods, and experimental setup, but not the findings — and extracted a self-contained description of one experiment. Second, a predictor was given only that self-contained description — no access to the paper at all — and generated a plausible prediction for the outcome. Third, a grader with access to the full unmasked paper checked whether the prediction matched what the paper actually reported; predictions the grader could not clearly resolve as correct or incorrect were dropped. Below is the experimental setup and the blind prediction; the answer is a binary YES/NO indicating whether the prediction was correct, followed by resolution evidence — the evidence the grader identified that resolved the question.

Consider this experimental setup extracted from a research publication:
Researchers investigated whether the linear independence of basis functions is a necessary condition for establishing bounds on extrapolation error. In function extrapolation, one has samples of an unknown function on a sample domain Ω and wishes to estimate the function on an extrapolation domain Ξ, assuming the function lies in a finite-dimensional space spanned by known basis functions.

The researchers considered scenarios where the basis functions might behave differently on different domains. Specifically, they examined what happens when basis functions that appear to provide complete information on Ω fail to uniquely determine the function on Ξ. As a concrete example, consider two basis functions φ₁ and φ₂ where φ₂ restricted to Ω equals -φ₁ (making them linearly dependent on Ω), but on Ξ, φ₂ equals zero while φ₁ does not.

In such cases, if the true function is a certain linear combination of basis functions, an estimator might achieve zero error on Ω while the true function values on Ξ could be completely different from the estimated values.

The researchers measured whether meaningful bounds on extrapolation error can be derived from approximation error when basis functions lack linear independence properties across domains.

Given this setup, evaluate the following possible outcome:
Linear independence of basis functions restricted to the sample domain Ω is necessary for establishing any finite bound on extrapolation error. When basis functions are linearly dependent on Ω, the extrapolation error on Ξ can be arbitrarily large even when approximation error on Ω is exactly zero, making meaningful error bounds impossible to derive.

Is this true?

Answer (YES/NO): YES